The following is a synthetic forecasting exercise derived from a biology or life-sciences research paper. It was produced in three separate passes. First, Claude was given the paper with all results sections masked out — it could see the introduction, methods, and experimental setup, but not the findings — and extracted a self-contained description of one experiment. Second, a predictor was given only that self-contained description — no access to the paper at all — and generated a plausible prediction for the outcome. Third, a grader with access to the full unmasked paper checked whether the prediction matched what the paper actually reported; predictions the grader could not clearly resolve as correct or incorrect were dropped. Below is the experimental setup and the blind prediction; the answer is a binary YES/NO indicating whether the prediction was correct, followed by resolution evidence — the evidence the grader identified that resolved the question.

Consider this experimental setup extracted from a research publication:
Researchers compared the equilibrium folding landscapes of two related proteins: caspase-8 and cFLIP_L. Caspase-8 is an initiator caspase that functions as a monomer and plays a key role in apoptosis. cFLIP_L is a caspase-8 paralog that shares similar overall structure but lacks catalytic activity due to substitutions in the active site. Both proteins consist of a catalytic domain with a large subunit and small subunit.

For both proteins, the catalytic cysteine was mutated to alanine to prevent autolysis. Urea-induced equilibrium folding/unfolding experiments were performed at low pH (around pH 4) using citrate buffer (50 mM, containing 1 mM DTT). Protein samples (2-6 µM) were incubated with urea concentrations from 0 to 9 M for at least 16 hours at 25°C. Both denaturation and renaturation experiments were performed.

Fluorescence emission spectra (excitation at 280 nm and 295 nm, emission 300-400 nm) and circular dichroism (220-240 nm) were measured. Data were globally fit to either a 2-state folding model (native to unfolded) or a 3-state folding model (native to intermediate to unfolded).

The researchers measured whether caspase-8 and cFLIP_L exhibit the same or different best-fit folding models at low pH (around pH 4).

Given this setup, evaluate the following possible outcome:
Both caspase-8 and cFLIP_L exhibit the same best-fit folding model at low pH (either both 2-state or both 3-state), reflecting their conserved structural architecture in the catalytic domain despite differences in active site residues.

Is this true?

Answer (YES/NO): NO